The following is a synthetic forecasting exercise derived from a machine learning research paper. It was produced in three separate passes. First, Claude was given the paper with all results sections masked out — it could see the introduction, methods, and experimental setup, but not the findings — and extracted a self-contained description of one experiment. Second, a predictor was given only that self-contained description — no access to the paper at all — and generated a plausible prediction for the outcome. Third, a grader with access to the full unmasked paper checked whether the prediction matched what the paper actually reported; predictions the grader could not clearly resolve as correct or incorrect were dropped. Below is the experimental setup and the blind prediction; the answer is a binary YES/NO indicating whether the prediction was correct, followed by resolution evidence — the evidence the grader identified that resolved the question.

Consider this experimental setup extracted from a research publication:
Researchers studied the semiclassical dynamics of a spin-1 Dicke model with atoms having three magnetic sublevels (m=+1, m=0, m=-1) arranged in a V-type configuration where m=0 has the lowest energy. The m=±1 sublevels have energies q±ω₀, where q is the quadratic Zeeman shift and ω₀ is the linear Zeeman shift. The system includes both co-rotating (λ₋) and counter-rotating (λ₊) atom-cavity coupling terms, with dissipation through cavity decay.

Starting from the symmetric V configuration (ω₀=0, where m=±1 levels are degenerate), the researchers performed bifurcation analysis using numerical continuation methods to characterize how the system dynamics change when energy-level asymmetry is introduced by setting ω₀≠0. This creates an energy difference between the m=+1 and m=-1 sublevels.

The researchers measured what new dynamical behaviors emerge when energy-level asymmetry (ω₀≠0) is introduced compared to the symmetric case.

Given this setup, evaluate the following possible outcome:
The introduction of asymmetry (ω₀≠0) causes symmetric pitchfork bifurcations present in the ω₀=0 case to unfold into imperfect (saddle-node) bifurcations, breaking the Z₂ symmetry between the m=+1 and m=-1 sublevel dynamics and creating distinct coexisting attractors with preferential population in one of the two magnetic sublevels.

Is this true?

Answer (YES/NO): NO